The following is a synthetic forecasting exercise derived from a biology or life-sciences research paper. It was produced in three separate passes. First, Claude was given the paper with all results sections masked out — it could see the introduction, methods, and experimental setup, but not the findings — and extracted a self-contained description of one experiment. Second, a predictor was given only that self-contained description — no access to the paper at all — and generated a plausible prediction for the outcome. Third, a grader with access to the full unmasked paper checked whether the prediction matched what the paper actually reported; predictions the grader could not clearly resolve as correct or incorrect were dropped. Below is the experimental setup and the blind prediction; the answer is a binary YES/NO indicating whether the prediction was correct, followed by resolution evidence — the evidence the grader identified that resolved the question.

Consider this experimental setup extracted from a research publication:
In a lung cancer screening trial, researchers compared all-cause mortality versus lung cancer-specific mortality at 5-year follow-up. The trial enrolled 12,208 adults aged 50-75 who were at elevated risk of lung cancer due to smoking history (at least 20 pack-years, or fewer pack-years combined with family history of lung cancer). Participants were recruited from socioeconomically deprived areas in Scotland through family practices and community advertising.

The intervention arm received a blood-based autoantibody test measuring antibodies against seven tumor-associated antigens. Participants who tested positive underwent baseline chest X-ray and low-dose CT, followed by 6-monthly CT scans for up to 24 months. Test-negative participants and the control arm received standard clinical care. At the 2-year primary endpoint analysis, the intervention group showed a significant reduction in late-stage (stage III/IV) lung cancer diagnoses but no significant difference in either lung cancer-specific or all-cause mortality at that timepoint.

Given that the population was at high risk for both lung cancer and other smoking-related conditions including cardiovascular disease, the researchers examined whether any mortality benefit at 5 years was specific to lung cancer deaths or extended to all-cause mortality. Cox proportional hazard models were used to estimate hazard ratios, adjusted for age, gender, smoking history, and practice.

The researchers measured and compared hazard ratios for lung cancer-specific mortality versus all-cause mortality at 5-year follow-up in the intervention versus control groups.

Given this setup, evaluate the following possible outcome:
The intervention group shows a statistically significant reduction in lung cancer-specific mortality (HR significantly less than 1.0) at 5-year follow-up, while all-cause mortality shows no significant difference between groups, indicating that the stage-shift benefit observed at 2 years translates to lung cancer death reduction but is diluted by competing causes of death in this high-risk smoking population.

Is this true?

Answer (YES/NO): YES